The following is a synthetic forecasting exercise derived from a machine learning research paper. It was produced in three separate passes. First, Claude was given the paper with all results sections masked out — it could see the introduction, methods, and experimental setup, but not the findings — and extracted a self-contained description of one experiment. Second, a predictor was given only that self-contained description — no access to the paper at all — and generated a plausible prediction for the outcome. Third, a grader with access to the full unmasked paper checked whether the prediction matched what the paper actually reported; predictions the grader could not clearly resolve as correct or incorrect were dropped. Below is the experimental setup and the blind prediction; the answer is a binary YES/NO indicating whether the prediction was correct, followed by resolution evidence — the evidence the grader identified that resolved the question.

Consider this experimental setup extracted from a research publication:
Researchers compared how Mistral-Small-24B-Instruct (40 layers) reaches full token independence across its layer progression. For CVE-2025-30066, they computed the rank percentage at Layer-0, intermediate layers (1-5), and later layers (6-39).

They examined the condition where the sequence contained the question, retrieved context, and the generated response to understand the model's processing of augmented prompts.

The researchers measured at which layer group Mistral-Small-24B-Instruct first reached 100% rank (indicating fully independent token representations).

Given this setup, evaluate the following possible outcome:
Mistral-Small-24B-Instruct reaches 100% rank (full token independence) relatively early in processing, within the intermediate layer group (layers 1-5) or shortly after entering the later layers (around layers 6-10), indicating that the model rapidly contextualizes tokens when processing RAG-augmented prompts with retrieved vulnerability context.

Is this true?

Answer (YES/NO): YES